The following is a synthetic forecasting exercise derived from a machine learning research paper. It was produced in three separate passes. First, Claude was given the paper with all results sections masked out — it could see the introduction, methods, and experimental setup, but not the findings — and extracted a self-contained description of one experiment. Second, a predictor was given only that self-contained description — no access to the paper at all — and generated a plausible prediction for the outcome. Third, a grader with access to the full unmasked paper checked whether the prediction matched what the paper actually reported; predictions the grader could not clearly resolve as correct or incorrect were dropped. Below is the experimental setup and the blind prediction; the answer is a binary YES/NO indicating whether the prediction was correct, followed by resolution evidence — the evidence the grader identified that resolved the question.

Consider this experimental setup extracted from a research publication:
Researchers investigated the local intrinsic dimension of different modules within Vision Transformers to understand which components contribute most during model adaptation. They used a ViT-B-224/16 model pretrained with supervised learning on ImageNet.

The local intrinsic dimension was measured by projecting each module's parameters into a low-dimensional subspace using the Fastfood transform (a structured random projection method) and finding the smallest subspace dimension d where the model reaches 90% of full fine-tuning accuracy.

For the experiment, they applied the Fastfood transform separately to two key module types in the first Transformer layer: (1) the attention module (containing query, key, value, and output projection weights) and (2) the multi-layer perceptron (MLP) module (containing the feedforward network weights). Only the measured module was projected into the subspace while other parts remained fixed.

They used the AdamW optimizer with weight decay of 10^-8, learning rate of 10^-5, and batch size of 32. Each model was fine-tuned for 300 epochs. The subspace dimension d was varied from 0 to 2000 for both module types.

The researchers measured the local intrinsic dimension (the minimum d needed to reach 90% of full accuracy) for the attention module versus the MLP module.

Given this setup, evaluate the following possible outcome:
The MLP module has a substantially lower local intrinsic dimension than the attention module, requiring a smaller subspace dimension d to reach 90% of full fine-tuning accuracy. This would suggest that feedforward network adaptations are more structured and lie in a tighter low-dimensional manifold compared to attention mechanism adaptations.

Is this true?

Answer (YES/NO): NO